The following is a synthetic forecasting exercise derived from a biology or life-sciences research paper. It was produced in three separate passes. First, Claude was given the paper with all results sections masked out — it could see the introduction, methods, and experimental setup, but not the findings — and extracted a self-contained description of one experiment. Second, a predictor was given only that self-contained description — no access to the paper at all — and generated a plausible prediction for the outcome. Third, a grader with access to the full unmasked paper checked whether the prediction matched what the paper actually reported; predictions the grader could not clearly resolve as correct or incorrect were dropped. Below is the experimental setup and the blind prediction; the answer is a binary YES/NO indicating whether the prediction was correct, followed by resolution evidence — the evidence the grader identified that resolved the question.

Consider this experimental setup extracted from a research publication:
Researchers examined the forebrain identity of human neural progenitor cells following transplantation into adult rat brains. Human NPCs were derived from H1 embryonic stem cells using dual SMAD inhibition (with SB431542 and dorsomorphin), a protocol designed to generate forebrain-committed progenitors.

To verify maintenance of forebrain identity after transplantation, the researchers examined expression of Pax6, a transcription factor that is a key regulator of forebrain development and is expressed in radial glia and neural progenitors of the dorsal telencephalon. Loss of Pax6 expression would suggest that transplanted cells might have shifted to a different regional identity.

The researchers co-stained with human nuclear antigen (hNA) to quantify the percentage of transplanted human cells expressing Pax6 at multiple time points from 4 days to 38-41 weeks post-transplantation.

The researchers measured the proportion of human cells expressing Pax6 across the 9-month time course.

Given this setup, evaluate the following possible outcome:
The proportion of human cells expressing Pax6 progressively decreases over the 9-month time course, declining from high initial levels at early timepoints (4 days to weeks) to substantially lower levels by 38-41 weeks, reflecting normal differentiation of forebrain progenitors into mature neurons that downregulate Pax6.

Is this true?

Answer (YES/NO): NO